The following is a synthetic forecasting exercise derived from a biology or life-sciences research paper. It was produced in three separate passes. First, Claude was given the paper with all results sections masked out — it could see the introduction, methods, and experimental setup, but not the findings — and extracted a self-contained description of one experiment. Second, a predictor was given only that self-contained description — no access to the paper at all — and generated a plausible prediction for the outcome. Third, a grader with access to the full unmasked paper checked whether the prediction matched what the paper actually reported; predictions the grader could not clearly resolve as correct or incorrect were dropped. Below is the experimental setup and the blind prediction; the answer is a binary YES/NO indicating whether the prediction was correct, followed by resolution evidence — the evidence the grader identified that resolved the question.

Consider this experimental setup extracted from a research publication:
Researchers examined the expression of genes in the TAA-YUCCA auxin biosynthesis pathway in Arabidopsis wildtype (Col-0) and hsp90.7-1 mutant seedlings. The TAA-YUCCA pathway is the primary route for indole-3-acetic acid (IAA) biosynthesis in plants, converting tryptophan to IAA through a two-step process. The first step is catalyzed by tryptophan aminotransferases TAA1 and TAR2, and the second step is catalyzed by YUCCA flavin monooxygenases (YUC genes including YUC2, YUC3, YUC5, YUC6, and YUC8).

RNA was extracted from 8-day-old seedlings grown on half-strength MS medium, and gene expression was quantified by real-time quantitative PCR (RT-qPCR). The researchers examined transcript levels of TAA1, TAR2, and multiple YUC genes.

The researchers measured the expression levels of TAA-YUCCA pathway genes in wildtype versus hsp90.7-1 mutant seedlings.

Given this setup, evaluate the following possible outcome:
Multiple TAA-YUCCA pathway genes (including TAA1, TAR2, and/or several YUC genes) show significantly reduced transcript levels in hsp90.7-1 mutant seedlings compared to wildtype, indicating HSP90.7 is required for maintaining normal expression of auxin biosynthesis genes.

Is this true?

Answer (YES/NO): NO